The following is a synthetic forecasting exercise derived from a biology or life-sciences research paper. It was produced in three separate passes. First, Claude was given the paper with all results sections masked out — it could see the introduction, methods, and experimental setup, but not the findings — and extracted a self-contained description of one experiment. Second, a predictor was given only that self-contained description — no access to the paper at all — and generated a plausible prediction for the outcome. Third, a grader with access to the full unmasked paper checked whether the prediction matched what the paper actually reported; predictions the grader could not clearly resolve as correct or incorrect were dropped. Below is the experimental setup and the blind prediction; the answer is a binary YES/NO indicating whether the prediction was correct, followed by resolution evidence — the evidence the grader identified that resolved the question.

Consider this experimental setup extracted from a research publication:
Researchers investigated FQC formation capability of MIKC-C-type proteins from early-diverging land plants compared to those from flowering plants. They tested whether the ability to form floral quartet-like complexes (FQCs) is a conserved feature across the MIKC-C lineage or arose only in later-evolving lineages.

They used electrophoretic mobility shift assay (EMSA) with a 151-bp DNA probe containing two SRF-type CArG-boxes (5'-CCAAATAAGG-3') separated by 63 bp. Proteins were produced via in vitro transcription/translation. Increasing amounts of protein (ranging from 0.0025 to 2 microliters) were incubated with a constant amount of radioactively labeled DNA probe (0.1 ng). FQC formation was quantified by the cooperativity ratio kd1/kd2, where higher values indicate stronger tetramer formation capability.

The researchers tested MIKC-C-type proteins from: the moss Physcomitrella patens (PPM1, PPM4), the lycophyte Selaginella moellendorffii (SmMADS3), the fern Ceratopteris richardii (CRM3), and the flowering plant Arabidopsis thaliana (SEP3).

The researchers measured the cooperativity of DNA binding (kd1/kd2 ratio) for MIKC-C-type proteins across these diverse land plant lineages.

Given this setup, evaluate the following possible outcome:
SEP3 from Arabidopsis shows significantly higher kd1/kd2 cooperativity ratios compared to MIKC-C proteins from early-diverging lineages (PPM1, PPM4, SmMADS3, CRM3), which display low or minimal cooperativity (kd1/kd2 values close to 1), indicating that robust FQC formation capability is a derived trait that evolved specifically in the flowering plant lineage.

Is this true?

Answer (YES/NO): NO